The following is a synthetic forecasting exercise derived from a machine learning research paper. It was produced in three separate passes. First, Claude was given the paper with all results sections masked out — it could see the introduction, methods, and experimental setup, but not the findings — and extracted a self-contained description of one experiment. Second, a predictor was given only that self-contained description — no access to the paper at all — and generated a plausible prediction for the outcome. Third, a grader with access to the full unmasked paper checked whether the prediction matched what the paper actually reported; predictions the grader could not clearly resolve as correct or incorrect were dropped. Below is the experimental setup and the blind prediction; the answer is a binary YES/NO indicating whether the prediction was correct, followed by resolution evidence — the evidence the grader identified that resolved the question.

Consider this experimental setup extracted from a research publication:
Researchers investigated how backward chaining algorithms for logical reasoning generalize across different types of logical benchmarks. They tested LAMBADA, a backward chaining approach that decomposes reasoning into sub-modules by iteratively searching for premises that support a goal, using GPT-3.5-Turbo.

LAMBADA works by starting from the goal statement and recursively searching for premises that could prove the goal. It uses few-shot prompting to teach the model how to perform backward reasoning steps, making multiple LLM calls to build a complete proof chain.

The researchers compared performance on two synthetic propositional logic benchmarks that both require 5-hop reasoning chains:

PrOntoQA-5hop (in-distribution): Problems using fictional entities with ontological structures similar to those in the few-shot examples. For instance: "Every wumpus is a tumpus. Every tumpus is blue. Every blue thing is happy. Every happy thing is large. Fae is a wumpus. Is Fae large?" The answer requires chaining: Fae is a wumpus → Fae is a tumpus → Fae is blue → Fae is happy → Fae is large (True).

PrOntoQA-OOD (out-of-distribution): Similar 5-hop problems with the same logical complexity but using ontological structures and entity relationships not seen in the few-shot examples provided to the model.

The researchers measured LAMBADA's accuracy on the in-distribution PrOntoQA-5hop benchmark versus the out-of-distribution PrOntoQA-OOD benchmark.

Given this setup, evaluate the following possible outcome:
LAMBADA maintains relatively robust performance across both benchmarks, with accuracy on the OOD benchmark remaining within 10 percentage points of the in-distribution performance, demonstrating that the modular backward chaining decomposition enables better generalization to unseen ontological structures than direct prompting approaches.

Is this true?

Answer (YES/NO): NO